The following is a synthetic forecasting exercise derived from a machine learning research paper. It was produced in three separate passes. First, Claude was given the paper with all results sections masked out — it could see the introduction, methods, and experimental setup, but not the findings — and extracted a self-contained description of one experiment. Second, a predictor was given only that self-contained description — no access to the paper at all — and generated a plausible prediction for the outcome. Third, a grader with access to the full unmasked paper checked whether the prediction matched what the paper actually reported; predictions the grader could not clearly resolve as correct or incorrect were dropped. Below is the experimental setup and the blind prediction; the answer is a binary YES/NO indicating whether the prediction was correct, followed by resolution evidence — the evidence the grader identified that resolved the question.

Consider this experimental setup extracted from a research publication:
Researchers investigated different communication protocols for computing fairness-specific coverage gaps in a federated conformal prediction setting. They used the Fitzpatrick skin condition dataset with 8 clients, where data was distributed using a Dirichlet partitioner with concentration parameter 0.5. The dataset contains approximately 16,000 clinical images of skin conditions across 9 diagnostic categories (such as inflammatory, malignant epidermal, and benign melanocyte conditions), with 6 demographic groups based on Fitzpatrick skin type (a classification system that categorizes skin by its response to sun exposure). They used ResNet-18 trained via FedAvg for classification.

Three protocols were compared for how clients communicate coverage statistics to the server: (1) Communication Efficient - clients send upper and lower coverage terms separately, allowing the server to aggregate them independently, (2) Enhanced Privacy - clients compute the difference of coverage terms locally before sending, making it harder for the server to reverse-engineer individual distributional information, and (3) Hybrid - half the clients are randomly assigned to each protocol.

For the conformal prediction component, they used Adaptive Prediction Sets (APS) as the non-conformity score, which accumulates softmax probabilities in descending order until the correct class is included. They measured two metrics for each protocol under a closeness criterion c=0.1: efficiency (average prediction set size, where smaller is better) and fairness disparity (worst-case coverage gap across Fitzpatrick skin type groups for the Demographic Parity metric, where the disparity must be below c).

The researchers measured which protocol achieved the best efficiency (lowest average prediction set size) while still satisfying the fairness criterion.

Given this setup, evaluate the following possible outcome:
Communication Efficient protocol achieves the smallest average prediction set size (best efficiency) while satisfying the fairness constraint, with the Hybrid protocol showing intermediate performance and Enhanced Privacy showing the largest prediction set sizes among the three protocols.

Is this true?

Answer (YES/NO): YES